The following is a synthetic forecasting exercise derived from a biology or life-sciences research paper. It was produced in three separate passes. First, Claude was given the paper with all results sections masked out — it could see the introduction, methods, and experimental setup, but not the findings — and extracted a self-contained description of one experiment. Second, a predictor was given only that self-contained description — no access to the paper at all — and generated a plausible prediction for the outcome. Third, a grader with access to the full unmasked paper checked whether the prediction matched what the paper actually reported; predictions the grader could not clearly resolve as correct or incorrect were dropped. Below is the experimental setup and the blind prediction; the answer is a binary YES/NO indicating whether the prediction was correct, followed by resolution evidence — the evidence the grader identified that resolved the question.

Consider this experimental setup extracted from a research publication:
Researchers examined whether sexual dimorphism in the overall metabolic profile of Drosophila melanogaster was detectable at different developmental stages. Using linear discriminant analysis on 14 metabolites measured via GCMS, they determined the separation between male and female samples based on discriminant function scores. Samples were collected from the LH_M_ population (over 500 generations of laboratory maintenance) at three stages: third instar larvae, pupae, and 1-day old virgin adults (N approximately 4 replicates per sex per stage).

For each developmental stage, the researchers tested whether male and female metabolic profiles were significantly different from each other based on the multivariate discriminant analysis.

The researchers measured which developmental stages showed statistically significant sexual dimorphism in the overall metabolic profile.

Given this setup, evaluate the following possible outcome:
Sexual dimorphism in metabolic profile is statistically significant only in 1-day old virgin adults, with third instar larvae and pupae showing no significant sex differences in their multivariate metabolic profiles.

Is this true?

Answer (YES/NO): NO